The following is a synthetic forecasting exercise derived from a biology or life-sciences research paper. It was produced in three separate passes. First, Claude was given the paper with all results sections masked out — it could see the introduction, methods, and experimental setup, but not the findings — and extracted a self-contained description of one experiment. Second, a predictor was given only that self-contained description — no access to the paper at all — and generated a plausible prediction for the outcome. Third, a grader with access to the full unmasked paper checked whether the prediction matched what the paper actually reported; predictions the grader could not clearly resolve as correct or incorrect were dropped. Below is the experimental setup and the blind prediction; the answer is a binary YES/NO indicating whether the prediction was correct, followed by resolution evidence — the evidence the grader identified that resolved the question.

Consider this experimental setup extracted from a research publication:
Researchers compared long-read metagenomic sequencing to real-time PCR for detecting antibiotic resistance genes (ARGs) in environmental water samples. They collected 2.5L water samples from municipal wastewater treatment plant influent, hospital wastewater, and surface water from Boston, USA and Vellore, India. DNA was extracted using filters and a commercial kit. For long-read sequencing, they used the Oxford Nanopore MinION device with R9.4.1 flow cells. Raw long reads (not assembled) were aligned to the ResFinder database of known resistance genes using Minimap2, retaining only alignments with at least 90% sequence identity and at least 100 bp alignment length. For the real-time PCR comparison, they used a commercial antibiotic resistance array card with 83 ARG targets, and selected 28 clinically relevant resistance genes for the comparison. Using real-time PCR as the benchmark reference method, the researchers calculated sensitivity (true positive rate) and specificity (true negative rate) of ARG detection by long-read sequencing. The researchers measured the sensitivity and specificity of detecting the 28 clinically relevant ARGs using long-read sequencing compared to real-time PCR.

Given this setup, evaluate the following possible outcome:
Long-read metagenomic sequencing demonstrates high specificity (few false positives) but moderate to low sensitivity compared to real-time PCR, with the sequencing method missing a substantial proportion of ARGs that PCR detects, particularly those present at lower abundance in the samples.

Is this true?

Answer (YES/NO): YES